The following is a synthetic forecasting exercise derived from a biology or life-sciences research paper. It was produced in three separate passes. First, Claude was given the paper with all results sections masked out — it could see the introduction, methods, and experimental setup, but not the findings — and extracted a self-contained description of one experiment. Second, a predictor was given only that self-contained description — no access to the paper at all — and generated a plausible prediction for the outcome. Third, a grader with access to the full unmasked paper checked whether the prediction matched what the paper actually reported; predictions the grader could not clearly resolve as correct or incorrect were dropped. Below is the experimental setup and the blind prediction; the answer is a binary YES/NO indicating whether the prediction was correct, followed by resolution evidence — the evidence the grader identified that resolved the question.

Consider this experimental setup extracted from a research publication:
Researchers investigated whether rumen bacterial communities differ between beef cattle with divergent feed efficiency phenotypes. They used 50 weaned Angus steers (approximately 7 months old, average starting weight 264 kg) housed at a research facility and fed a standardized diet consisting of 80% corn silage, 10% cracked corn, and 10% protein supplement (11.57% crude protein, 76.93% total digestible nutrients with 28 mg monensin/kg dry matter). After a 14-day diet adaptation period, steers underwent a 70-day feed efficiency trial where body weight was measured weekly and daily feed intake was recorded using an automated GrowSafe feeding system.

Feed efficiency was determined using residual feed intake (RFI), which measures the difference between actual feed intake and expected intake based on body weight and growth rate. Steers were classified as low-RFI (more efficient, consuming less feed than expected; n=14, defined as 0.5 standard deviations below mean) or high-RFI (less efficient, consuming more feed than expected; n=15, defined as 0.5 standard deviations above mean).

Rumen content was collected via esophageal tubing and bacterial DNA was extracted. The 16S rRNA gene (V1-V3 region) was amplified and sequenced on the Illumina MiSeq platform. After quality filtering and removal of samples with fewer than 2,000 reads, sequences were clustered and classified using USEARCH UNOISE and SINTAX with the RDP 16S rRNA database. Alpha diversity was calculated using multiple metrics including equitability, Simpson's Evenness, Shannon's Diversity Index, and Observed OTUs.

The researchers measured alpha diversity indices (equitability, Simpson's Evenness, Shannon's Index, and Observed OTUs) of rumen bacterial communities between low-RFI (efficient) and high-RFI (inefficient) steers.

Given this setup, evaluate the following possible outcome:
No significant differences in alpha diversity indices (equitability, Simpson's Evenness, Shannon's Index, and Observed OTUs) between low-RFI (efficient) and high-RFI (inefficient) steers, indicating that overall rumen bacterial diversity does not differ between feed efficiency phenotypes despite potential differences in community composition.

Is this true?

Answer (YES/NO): YES